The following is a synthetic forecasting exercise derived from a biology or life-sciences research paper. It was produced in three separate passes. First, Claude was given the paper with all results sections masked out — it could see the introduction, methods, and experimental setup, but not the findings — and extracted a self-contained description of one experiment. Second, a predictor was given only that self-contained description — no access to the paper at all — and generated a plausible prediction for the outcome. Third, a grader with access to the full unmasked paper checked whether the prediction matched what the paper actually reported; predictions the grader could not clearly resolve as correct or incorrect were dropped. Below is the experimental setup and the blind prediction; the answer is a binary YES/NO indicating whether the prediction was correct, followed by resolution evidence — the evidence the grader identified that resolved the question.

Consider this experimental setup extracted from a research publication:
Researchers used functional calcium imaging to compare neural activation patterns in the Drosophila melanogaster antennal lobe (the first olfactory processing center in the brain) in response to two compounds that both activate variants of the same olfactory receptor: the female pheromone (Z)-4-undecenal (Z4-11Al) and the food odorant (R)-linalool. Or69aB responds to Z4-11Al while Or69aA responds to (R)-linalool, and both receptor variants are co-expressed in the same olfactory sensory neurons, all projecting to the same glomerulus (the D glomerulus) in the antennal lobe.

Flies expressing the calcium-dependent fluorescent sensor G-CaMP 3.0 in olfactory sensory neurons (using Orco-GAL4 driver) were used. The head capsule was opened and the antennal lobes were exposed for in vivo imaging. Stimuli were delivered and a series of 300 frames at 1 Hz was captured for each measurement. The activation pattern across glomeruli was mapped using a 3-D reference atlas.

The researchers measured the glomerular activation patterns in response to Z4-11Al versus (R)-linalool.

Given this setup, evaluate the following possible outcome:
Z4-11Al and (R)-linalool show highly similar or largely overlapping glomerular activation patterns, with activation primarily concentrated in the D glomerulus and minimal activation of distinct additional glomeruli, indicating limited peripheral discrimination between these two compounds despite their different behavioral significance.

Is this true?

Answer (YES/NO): NO